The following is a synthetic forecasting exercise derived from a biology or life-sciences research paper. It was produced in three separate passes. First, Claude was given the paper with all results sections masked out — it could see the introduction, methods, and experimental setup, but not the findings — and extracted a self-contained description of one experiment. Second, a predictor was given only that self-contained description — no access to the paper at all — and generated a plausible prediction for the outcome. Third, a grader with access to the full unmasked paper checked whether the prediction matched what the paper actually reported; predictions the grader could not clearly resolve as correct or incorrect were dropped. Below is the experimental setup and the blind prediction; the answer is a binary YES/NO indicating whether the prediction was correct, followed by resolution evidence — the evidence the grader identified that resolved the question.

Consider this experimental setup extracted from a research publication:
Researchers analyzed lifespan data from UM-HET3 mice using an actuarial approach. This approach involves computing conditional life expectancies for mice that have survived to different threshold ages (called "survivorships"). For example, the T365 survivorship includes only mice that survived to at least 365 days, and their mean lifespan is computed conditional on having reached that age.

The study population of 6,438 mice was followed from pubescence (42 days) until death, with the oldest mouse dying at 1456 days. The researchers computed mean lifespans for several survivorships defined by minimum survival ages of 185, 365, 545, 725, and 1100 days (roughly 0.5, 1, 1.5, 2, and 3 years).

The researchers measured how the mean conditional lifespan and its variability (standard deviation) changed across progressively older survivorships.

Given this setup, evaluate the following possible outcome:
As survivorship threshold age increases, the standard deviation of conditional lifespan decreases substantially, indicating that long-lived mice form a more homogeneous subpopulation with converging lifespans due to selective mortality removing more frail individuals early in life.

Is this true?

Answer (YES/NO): YES